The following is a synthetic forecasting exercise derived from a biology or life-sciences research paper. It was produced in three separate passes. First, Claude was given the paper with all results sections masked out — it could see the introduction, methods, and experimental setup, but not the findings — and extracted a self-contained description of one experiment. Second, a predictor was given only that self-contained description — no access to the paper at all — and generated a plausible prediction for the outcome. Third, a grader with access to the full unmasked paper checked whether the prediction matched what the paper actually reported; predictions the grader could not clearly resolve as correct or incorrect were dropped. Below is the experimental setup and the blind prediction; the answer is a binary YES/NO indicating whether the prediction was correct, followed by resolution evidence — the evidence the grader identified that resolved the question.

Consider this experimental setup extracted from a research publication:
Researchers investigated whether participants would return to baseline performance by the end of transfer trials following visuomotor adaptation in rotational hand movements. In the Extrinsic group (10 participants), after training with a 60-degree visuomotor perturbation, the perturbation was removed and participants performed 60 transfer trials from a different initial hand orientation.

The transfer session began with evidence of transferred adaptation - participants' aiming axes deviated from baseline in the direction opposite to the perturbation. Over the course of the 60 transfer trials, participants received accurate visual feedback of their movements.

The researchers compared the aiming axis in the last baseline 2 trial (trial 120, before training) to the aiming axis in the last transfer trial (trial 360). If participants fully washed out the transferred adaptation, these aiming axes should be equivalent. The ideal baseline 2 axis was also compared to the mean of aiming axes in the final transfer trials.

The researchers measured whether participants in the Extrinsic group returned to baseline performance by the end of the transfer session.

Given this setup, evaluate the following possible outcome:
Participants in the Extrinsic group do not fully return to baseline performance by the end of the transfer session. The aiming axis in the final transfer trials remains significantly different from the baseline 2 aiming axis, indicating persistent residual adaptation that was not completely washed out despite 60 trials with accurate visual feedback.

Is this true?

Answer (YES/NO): NO